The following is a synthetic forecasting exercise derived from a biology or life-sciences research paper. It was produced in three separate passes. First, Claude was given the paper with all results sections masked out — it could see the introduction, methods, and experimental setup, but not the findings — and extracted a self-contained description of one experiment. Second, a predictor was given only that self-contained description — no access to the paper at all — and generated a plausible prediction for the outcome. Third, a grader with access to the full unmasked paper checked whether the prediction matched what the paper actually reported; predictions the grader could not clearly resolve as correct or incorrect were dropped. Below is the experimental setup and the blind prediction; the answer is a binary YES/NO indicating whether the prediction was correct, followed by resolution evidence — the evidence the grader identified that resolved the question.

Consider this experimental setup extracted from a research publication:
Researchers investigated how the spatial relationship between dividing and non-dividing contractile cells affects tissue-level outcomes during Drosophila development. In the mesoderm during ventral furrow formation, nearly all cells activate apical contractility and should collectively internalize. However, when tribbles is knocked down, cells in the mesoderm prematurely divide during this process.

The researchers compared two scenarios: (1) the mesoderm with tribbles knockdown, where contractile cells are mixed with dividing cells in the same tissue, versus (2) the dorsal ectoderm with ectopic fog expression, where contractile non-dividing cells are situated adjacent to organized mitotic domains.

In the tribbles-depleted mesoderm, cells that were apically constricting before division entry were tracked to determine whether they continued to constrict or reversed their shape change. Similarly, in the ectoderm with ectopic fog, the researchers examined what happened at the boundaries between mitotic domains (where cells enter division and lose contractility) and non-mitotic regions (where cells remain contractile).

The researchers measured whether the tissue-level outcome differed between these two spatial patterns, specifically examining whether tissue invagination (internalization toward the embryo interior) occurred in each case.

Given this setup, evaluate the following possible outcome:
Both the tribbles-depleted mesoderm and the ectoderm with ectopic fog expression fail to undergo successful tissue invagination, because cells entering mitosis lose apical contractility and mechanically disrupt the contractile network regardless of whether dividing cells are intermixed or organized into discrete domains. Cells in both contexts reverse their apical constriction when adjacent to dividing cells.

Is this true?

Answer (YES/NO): NO